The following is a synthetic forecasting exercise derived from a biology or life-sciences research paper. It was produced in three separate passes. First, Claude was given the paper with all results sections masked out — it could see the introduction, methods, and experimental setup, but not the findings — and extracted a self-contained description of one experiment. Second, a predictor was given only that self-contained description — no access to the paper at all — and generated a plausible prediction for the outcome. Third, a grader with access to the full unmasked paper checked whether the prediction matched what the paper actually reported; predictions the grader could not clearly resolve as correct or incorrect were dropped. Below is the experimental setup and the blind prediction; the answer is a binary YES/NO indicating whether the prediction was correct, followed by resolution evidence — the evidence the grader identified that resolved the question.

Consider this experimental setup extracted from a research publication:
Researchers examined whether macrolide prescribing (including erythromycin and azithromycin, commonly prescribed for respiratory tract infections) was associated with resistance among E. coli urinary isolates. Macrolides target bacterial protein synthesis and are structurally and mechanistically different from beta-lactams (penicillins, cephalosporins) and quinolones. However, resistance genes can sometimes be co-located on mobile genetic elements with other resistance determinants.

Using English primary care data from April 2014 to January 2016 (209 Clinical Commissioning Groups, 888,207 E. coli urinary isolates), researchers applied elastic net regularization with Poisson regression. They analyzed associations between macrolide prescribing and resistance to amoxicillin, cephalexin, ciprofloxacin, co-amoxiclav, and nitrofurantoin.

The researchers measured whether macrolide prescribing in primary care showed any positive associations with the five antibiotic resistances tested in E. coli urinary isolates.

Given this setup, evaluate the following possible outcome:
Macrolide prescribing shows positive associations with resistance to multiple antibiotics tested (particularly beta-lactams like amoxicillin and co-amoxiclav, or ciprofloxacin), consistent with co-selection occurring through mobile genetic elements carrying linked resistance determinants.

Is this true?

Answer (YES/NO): NO